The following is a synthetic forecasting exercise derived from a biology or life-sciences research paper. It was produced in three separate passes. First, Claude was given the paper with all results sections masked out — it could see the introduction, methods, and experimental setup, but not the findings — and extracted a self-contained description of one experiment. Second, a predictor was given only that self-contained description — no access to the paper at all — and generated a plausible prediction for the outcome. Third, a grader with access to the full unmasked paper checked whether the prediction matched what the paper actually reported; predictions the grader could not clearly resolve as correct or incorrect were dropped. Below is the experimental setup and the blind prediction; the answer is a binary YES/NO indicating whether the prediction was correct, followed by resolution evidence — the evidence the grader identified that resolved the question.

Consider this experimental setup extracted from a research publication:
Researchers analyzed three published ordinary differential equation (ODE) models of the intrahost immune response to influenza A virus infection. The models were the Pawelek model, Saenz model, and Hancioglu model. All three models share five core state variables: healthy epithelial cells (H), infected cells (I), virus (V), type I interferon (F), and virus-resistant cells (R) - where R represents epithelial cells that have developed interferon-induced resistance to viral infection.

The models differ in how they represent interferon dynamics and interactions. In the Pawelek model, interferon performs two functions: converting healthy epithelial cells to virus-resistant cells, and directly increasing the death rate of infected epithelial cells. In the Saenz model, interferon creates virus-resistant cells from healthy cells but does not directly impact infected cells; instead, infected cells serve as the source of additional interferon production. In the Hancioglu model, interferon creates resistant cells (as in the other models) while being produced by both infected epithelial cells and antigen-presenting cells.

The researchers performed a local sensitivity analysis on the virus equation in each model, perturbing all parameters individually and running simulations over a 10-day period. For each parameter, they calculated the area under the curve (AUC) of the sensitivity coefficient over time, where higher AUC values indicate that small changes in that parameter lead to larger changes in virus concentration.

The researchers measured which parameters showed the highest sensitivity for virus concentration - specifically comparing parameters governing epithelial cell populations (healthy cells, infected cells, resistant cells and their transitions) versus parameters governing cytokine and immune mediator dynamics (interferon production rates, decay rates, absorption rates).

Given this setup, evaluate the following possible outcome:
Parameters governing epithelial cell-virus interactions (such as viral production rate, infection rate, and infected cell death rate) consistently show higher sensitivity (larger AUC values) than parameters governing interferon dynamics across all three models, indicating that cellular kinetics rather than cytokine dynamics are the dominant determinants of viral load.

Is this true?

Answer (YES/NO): NO